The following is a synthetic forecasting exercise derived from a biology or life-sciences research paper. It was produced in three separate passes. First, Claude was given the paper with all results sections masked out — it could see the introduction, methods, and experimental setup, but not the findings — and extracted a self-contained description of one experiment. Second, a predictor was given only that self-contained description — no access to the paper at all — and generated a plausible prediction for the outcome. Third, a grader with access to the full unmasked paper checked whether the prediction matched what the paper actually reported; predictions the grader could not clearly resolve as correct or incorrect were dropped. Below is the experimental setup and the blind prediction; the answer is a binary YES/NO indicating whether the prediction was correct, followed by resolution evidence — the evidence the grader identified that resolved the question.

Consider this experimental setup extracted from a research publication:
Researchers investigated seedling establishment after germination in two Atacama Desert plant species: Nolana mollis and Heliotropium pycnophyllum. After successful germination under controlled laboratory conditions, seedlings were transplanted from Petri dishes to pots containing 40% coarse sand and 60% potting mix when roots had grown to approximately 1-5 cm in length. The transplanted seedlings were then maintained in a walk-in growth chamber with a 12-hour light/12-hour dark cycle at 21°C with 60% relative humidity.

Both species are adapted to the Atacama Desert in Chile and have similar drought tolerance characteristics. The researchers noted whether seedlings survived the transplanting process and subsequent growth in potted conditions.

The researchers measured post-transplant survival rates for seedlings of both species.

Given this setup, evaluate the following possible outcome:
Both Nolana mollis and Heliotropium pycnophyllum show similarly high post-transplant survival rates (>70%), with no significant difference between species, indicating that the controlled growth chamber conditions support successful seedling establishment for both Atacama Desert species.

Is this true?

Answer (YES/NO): NO